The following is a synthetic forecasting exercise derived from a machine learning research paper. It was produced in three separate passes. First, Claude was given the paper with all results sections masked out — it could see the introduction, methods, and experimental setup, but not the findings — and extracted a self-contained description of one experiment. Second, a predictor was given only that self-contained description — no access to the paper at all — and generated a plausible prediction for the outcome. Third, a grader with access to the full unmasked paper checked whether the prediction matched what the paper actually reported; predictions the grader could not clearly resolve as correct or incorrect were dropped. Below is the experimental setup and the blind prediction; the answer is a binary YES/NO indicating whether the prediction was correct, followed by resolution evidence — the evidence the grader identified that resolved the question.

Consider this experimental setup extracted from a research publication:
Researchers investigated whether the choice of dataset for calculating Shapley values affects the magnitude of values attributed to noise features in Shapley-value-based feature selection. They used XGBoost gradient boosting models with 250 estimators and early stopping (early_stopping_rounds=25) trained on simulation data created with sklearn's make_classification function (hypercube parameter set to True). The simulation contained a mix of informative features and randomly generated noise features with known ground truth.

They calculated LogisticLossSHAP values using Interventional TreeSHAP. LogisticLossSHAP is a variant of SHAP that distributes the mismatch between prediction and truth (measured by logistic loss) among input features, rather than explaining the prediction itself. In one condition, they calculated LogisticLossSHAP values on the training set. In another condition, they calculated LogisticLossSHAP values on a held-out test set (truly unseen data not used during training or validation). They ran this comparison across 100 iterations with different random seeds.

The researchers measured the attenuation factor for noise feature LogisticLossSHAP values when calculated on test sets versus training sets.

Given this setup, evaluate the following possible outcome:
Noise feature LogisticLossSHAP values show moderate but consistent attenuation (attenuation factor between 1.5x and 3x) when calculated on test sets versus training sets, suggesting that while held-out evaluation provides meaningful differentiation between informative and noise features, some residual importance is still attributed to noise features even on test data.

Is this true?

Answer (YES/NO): NO